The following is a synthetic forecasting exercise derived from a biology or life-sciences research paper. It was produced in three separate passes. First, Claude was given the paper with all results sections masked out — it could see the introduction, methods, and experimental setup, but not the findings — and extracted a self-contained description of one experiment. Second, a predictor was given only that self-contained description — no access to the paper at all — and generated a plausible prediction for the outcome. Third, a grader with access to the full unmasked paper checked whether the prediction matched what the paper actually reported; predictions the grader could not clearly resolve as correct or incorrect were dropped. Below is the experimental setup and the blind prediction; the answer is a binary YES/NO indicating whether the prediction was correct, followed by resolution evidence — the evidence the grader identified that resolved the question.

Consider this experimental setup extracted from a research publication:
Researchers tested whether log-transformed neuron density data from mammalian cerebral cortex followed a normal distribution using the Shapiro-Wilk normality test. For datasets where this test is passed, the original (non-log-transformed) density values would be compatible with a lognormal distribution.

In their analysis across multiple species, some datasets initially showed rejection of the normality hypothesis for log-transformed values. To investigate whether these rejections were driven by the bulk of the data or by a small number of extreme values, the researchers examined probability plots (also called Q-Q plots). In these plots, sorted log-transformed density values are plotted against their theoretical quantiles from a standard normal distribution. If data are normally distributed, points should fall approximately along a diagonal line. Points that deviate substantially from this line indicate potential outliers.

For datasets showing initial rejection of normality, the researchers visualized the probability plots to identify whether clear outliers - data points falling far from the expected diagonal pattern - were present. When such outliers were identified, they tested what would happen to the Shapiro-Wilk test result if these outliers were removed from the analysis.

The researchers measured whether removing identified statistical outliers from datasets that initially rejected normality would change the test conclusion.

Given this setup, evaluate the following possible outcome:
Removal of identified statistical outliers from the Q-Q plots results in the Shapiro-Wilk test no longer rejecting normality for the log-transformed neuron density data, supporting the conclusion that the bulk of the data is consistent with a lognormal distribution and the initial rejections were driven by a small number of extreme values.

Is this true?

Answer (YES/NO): YES